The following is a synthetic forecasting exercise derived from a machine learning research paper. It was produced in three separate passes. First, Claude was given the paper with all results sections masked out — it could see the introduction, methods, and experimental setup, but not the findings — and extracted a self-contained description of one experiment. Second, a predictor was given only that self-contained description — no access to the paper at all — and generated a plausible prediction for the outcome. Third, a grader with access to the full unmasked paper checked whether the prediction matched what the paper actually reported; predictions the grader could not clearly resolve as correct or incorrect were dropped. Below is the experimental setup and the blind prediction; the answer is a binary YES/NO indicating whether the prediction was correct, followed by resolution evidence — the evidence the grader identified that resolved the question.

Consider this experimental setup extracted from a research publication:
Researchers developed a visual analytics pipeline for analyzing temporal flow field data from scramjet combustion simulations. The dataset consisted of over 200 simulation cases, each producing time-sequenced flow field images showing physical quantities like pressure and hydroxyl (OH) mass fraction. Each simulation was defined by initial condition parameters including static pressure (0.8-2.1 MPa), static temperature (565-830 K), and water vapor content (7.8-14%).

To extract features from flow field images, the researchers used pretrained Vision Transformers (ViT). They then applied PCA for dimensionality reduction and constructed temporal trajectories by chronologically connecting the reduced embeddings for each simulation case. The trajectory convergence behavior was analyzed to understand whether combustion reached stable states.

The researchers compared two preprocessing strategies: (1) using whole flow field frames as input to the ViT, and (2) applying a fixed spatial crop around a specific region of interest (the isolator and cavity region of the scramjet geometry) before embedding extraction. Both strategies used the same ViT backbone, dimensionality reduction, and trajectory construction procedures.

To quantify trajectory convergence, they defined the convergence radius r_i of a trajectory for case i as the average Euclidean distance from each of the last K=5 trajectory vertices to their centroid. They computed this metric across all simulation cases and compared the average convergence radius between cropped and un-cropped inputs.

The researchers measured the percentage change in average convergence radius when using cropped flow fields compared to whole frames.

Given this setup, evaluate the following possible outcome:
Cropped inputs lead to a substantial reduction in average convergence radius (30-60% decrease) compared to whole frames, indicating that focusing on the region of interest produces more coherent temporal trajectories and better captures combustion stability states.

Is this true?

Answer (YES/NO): YES